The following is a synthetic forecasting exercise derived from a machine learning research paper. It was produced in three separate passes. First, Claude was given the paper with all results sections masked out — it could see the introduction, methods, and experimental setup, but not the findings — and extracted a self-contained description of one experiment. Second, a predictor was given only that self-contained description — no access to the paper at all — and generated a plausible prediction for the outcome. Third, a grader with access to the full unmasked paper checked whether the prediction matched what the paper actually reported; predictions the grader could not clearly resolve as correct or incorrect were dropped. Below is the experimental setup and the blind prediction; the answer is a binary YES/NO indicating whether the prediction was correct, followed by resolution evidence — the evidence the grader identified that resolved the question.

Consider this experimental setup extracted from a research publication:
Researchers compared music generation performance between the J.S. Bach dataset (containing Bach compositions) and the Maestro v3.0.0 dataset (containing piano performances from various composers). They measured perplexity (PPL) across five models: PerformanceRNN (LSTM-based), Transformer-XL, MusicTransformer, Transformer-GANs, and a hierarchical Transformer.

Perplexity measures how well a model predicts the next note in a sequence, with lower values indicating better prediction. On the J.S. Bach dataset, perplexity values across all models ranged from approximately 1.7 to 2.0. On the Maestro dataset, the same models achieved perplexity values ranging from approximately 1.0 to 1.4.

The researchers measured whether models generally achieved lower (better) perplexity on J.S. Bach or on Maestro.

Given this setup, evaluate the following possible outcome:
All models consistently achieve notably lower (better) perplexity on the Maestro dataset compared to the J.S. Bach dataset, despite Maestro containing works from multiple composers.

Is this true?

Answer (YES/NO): YES